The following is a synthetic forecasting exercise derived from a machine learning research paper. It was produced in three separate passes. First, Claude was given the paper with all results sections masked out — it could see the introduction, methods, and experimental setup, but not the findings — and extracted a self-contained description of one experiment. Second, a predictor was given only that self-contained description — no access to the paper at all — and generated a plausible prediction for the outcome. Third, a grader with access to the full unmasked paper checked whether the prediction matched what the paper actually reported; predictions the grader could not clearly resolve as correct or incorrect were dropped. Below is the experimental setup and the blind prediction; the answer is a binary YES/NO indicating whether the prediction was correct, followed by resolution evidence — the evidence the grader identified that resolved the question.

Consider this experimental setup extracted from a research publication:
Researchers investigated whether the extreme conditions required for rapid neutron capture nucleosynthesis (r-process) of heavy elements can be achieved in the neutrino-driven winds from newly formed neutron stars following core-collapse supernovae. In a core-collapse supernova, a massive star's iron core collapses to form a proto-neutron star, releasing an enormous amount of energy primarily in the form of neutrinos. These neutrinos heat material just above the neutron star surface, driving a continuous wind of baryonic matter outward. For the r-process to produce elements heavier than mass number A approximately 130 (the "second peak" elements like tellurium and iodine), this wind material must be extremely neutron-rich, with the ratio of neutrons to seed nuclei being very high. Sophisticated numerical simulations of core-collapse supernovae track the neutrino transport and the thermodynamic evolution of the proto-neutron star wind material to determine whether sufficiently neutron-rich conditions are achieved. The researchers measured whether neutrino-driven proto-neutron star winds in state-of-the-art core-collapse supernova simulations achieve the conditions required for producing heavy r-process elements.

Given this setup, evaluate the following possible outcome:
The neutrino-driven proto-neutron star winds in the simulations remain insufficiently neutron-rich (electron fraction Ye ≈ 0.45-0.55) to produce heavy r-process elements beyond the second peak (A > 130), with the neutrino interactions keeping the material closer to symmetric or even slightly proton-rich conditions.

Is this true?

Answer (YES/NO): YES